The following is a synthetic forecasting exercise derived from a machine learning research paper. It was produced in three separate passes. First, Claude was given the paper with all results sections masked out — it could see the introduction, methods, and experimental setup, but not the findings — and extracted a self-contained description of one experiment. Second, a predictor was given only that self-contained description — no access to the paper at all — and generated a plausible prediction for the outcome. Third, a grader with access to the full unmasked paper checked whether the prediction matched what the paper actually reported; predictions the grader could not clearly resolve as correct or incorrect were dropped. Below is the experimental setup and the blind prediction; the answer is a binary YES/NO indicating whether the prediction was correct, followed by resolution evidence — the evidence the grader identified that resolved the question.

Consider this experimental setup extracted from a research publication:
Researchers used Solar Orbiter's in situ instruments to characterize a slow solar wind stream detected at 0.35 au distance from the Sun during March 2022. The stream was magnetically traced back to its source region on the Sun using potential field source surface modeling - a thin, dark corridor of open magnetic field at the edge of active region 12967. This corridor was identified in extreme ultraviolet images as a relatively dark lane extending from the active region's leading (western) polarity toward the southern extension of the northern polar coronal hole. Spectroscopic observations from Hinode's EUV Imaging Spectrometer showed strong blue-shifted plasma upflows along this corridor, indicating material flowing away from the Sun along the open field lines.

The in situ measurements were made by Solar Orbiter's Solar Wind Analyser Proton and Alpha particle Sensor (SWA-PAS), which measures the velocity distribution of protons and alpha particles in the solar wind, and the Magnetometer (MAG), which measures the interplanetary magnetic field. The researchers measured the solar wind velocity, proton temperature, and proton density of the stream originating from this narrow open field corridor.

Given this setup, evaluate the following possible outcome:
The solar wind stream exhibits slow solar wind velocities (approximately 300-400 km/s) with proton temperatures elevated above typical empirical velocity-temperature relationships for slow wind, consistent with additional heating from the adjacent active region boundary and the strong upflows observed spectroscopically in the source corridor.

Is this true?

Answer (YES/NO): NO